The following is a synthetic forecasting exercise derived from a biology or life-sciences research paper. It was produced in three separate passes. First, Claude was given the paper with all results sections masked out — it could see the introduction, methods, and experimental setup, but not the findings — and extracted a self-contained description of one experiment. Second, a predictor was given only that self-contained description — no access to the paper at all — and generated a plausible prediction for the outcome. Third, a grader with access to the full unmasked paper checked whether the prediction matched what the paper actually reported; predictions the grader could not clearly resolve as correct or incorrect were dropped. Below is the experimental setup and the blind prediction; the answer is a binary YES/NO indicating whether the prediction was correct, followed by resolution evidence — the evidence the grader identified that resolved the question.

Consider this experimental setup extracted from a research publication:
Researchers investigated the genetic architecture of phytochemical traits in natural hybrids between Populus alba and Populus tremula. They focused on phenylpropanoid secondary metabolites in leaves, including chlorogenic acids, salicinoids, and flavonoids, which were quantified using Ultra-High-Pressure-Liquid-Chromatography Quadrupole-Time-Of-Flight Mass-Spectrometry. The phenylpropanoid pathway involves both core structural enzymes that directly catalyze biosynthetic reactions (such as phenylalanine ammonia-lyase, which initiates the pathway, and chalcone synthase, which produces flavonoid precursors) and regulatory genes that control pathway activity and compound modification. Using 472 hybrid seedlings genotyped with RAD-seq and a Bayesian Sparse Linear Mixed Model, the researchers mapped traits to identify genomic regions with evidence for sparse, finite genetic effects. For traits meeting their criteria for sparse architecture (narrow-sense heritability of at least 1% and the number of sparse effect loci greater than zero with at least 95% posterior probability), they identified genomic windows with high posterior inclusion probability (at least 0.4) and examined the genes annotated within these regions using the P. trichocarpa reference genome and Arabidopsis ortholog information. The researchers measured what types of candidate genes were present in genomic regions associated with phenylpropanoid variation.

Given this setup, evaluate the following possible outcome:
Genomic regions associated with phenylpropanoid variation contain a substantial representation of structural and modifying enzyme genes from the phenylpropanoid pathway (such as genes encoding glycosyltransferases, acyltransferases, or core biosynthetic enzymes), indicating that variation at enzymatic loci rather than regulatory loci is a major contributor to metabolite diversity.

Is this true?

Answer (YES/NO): NO